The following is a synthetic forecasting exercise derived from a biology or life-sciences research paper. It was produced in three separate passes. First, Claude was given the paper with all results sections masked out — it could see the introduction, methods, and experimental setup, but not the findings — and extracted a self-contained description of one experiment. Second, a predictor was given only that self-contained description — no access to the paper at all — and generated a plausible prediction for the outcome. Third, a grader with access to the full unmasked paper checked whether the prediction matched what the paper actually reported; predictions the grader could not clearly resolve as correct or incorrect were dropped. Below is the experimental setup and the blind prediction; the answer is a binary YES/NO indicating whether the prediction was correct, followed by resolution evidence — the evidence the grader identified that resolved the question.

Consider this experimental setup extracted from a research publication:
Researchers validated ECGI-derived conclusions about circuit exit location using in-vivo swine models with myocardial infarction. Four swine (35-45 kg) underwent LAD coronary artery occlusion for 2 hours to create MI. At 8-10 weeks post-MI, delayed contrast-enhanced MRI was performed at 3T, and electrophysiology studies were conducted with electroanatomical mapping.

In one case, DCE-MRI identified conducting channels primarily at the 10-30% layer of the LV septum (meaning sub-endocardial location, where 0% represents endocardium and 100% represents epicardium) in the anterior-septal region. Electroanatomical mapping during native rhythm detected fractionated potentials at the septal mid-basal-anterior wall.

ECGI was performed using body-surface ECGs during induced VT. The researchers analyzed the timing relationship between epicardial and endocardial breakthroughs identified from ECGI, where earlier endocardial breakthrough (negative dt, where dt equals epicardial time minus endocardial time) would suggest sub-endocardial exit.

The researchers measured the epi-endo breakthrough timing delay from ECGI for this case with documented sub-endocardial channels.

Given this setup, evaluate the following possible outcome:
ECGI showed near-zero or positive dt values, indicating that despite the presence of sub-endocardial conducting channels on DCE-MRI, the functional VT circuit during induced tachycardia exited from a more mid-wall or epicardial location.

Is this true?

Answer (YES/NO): NO